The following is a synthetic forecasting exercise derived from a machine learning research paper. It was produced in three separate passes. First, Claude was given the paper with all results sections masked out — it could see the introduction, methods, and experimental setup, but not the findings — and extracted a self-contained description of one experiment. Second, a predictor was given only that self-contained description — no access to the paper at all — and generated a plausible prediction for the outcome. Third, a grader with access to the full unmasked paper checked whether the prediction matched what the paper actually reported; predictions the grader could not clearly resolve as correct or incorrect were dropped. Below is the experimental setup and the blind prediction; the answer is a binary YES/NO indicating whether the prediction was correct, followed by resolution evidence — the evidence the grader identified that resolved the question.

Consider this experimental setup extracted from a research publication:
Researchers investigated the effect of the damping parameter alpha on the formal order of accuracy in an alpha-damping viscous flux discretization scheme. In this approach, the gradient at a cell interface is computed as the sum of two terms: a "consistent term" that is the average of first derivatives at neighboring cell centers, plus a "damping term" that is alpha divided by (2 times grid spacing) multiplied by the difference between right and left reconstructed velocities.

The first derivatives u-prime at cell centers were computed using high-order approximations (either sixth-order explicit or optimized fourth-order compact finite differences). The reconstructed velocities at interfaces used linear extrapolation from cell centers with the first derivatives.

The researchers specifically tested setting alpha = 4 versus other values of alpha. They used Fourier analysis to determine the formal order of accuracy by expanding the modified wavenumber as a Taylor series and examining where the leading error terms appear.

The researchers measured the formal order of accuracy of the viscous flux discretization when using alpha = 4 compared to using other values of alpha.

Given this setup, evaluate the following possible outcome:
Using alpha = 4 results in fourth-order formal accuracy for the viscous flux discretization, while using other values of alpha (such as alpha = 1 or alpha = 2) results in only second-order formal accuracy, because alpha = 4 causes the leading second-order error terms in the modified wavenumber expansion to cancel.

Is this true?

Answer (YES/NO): YES